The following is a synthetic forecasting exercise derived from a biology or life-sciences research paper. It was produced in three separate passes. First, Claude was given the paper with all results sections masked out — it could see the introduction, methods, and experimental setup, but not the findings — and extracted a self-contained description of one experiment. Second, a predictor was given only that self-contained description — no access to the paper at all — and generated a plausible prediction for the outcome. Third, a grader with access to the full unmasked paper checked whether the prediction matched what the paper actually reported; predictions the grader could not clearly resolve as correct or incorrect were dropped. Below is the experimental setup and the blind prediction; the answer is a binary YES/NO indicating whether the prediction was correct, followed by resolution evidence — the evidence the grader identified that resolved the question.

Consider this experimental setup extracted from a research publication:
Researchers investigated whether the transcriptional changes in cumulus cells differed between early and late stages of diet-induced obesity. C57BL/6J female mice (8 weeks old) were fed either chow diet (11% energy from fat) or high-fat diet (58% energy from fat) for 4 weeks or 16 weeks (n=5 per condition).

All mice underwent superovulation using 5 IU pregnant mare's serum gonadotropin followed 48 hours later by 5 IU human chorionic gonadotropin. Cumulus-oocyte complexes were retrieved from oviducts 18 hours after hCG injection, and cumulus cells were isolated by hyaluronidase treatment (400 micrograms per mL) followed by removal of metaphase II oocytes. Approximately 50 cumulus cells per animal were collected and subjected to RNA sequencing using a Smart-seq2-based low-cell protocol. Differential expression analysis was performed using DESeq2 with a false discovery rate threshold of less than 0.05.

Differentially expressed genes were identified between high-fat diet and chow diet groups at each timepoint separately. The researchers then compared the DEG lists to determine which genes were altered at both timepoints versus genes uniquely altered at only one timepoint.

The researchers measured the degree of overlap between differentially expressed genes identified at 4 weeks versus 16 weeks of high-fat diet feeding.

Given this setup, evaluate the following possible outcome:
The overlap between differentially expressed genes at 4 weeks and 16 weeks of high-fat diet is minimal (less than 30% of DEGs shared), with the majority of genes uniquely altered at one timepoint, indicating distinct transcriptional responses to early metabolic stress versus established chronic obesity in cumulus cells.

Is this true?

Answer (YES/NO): YES